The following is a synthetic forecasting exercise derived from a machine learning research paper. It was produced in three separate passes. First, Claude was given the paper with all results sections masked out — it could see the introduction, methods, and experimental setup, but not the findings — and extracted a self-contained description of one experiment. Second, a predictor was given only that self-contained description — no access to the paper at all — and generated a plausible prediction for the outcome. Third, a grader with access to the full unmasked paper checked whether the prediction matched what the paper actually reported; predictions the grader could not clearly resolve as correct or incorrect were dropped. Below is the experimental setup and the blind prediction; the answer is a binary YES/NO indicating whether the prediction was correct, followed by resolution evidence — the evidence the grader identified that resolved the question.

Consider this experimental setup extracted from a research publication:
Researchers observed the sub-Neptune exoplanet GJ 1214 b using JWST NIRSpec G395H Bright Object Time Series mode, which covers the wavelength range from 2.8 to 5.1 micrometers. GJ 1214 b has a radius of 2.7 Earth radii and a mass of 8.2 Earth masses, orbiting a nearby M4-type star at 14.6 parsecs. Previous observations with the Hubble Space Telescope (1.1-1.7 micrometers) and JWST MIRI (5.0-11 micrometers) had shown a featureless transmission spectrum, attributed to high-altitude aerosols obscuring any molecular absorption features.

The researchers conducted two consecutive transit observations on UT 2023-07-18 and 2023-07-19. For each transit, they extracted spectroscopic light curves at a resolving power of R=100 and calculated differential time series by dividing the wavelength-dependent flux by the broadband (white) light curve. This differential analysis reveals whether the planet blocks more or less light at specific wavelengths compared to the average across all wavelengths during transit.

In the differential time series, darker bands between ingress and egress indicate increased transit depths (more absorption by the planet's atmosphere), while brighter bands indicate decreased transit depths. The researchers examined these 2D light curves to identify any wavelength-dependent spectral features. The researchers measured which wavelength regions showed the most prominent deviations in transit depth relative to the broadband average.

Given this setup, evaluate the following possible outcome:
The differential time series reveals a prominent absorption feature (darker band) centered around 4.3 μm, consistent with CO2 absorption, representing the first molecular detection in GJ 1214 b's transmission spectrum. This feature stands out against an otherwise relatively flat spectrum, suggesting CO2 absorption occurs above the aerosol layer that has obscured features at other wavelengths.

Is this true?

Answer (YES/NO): NO